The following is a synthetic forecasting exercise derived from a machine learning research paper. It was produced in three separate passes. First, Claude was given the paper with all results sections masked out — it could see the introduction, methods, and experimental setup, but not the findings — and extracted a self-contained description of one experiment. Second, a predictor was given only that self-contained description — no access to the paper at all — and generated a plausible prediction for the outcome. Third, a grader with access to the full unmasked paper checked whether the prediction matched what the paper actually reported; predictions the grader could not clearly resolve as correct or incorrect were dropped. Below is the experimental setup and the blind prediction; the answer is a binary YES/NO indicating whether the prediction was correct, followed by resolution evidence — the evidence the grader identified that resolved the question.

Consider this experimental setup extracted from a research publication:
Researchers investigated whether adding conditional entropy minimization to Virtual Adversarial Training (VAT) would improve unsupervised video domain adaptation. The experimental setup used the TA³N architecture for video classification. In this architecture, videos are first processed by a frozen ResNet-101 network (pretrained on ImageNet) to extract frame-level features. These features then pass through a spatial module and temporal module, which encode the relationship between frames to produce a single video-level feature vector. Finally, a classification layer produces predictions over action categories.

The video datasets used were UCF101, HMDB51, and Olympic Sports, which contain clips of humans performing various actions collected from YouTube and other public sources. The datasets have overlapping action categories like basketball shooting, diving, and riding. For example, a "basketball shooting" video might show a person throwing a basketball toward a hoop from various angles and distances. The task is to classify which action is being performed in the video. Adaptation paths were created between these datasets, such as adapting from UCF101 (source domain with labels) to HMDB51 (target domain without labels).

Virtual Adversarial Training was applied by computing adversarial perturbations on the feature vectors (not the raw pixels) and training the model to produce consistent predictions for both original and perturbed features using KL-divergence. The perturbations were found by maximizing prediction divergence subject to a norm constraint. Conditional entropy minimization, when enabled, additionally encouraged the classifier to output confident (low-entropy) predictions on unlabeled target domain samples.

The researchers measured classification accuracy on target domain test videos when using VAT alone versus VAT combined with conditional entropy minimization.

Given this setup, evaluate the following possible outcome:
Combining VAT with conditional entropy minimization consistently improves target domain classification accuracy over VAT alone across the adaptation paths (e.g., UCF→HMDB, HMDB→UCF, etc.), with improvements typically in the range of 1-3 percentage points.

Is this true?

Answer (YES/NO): NO